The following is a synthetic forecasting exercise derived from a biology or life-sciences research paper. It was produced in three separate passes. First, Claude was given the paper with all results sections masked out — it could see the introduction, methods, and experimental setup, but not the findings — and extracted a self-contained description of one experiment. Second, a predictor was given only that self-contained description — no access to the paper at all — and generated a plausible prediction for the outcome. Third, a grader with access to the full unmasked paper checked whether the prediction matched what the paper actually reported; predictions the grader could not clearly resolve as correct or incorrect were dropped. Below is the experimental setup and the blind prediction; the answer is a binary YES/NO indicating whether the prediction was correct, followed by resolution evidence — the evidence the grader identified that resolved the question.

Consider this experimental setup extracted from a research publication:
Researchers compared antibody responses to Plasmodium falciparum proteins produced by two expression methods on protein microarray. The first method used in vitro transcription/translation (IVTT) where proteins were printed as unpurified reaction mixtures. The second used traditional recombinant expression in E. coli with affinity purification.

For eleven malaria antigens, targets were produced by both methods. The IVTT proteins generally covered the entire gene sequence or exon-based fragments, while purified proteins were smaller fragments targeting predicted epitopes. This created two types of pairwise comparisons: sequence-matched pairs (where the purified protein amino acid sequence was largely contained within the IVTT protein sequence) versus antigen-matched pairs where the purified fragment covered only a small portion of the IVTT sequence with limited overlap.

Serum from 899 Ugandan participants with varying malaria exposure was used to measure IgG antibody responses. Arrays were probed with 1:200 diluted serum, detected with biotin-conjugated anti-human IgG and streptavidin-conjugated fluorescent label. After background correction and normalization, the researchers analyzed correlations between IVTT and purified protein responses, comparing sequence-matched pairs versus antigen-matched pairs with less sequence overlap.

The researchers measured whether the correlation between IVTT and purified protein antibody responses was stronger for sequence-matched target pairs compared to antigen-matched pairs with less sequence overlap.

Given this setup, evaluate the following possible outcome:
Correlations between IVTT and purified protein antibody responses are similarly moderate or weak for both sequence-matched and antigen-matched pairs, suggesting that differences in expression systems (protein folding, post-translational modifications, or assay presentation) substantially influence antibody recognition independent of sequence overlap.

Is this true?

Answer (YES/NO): NO